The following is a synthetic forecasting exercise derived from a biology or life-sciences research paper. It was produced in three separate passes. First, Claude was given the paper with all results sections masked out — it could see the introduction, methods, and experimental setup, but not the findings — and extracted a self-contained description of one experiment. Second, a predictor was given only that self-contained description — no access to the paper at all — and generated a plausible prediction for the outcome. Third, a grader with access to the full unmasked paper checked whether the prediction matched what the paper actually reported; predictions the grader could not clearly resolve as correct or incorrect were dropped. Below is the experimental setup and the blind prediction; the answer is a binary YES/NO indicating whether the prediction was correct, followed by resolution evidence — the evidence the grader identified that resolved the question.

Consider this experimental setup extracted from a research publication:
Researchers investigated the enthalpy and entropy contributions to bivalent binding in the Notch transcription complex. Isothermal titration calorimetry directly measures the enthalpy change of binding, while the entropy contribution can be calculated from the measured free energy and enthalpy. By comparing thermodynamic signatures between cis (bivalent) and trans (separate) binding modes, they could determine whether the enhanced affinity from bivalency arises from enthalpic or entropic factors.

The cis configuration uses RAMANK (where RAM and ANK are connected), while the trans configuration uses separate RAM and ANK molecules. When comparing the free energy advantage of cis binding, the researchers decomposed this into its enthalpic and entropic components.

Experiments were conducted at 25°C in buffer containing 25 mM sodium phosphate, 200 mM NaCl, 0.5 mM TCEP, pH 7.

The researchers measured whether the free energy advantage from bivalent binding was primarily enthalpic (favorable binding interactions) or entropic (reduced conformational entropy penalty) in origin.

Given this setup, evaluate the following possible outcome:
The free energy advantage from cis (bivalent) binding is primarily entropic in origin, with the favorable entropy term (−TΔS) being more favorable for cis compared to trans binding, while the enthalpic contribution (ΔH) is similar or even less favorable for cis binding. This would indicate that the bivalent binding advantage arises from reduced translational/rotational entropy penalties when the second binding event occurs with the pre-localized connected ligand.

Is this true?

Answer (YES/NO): YES